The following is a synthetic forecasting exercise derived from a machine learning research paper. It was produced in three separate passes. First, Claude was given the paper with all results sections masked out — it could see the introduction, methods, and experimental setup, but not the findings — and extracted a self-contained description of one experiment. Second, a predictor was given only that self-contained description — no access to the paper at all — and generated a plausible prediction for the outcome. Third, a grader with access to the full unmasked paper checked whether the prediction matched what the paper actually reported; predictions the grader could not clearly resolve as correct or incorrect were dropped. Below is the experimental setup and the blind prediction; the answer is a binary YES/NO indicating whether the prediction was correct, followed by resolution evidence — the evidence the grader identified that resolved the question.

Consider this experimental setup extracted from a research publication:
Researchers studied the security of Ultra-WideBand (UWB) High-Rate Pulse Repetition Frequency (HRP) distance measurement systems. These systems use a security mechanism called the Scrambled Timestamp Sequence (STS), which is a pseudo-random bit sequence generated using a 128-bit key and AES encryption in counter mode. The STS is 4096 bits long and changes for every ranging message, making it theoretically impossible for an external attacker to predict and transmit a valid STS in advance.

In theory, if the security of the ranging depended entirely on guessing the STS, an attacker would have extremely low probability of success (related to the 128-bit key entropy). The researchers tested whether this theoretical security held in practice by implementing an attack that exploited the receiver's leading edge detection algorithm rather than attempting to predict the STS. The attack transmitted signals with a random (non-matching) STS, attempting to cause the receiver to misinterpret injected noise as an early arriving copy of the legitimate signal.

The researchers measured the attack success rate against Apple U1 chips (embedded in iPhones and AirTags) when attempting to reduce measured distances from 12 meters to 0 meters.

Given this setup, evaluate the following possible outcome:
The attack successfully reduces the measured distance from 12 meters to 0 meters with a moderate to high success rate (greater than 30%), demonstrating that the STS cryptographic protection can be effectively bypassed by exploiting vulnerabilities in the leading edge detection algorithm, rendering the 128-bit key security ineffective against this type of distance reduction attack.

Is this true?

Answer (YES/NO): NO